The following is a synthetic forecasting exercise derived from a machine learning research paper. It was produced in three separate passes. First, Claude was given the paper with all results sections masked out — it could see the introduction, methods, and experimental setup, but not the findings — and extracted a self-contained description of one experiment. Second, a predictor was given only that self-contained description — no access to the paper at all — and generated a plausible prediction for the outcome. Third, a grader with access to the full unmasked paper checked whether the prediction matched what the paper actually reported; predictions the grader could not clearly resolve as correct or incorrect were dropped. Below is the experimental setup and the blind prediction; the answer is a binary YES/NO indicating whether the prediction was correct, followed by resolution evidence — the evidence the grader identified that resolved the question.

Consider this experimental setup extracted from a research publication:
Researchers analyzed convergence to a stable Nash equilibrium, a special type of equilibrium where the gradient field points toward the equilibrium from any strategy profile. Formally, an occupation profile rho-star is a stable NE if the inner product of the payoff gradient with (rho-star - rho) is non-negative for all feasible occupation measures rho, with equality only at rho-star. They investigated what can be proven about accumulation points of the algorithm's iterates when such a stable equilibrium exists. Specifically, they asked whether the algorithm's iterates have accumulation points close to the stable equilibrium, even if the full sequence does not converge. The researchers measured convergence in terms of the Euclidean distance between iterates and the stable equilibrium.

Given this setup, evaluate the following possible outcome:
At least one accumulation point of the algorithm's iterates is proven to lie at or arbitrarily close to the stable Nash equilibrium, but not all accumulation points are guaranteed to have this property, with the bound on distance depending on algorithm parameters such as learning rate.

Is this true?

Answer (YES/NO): NO